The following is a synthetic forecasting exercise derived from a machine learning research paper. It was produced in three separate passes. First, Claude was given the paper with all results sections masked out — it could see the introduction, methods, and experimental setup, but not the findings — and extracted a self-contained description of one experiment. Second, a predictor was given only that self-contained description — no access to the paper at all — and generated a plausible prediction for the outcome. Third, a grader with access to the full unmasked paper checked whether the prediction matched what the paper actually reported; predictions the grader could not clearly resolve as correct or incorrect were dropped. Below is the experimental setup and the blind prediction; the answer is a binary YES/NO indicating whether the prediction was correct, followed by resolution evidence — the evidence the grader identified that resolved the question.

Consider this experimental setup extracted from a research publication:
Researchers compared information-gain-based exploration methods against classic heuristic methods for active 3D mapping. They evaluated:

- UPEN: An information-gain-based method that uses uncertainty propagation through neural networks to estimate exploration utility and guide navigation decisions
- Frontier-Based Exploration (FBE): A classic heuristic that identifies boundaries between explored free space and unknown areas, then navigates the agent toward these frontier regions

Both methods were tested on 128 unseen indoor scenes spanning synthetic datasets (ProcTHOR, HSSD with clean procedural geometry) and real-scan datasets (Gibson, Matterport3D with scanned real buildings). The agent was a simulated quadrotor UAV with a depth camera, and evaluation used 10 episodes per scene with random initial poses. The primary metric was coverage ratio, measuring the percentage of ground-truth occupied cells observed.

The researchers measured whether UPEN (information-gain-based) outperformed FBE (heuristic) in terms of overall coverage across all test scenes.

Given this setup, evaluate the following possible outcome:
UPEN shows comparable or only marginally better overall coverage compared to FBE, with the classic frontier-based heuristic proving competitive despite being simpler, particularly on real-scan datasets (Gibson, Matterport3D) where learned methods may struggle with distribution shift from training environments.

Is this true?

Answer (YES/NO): NO